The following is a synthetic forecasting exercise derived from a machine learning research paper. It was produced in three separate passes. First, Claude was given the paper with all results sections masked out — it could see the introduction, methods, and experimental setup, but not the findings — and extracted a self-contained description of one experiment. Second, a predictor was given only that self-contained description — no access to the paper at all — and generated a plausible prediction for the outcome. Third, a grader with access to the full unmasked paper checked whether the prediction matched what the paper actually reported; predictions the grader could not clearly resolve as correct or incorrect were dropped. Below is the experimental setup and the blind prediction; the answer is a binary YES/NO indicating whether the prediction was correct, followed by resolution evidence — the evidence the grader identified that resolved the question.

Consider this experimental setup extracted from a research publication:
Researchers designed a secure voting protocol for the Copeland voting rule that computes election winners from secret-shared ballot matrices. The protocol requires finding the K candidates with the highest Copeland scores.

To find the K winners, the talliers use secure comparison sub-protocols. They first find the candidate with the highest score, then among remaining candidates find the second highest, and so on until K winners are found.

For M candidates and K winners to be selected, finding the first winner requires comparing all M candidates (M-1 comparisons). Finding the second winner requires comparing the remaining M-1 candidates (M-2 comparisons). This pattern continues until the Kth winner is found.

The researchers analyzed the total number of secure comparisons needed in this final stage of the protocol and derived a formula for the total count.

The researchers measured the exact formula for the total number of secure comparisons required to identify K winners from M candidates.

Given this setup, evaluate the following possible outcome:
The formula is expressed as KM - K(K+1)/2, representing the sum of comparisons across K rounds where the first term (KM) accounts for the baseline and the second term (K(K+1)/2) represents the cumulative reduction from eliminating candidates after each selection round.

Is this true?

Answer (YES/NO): YES